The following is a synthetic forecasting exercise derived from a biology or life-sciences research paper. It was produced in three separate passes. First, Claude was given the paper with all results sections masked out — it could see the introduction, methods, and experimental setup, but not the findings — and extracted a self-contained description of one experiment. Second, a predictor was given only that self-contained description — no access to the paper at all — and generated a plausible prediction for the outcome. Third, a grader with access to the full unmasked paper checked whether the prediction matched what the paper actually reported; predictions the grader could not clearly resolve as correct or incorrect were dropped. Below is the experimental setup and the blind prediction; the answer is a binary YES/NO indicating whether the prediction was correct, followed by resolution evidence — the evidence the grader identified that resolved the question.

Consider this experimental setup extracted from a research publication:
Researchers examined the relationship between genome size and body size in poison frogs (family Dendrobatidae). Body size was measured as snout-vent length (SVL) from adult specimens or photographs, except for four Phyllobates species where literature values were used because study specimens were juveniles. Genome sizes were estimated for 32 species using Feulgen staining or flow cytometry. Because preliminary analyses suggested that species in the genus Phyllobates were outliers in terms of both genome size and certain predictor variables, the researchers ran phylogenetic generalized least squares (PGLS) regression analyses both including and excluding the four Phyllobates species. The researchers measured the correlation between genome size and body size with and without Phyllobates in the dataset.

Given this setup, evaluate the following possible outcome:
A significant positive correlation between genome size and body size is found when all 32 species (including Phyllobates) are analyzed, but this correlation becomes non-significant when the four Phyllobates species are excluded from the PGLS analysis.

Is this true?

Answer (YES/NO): NO